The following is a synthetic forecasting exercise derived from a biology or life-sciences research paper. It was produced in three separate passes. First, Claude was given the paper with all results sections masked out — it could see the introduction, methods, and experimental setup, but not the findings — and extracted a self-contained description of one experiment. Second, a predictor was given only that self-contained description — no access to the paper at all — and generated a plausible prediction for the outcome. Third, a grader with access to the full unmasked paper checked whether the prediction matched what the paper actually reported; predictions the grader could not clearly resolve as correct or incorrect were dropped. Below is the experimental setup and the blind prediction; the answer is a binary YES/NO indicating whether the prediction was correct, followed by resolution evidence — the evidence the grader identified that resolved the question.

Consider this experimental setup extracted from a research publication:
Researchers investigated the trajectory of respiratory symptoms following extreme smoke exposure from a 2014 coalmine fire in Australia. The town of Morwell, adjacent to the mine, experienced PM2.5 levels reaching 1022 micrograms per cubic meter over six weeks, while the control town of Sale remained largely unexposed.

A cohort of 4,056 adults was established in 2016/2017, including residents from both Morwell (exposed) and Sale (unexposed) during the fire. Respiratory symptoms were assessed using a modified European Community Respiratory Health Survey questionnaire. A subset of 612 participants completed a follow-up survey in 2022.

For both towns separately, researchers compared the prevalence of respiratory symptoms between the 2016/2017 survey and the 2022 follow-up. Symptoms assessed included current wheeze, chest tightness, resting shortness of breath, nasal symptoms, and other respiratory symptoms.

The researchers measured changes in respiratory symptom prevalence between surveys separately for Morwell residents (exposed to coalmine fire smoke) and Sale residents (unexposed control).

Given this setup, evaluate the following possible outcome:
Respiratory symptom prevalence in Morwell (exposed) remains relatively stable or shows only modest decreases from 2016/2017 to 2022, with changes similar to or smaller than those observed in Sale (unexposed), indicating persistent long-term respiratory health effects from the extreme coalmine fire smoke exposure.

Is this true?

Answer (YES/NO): NO